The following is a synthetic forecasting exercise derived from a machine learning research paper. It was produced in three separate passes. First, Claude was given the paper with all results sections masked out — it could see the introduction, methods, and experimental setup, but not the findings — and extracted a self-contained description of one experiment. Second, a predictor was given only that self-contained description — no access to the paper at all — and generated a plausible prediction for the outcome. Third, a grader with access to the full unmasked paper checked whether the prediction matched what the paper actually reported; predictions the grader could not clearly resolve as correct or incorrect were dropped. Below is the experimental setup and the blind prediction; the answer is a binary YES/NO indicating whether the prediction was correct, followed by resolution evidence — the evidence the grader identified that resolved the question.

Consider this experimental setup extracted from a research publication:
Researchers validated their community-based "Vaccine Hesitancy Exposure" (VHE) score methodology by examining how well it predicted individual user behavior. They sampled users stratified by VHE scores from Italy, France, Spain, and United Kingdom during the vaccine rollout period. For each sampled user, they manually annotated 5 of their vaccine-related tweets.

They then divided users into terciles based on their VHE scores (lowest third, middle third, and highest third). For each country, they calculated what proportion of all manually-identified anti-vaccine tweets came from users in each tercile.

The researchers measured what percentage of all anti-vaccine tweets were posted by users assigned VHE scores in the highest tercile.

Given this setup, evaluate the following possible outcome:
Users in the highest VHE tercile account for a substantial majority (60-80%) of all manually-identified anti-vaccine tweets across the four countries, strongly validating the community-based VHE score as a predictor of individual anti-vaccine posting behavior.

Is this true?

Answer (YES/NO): NO